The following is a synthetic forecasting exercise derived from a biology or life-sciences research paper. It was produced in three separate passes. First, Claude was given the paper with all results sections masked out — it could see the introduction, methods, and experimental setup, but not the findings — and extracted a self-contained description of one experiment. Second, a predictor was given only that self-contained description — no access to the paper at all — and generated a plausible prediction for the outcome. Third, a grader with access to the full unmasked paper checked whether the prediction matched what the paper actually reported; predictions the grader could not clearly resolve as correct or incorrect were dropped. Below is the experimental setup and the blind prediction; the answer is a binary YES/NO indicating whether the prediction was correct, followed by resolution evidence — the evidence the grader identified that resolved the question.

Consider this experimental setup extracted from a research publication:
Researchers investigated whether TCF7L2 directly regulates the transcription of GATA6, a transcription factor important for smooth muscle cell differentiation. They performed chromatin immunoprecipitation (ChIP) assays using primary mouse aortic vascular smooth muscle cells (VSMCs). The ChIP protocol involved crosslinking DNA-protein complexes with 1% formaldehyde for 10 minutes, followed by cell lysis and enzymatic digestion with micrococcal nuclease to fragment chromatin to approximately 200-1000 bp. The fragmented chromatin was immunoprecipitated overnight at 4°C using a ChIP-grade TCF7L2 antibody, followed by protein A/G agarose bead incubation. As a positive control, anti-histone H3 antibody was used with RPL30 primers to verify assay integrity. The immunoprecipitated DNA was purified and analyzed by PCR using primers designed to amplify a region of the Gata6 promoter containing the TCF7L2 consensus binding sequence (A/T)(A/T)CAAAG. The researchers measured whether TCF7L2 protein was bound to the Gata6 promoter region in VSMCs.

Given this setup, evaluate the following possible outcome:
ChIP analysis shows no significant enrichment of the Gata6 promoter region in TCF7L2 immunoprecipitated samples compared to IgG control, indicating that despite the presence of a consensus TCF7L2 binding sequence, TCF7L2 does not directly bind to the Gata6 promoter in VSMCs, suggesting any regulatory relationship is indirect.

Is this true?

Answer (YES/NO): NO